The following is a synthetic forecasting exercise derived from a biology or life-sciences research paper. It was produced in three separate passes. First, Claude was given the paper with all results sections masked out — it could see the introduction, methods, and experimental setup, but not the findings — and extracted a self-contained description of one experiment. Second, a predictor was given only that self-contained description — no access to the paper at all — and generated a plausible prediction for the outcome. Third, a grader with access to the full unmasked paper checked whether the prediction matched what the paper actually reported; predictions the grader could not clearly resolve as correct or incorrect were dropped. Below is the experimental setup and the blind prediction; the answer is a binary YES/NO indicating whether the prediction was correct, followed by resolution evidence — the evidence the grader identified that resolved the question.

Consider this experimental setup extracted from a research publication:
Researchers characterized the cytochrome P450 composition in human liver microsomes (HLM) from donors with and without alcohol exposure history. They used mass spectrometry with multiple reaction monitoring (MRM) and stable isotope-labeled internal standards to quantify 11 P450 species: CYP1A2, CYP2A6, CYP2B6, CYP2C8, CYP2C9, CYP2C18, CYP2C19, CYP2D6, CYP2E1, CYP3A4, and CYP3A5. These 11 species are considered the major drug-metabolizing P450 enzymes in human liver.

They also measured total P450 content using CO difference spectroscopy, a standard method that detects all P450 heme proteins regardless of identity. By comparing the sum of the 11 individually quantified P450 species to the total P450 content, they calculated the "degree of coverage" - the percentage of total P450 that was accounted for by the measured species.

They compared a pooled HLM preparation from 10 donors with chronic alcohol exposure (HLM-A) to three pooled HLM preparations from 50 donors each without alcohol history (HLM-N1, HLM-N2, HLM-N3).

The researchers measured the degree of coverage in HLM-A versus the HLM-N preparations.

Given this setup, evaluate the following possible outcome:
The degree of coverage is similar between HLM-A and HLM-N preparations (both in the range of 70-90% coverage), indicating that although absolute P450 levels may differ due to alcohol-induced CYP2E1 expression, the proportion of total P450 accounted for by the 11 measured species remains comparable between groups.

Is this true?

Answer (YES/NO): NO